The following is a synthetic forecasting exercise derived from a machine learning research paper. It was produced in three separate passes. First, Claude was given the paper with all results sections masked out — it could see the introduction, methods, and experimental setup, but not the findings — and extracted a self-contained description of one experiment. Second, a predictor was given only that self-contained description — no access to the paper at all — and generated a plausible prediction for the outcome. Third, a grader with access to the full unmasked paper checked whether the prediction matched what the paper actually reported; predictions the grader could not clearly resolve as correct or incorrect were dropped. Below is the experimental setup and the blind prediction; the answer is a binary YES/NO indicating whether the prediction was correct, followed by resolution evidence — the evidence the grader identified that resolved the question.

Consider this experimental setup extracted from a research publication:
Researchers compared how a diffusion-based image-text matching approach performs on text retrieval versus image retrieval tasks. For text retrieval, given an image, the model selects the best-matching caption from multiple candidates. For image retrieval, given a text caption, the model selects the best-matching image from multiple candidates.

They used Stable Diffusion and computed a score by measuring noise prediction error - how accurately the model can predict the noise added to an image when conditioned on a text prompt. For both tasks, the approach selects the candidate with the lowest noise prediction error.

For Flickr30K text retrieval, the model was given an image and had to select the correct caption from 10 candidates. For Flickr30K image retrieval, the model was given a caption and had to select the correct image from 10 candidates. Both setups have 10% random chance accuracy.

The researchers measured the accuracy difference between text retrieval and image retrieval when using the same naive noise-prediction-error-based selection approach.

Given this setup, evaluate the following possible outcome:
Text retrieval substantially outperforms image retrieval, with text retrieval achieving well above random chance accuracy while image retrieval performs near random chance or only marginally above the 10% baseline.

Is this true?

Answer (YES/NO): YES